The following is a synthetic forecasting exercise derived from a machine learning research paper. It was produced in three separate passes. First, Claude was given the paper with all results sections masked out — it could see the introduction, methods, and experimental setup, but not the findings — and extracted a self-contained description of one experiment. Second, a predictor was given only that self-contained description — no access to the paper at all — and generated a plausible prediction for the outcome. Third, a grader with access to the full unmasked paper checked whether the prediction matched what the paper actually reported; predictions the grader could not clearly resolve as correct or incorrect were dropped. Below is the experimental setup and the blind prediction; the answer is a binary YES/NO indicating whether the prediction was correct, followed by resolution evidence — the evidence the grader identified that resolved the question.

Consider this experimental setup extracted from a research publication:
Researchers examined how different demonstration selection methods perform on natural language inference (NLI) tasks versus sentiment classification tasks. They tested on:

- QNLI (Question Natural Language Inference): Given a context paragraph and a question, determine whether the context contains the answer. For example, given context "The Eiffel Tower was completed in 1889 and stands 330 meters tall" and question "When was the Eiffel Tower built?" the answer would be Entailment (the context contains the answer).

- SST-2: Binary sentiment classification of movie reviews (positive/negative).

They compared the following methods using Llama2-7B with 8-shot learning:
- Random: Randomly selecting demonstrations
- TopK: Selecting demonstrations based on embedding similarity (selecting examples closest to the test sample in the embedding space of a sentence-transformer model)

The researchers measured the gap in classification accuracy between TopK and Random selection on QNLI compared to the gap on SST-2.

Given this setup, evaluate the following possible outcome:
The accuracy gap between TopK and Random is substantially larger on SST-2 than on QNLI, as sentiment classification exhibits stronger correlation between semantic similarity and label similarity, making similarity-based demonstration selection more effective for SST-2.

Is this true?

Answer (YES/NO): NO